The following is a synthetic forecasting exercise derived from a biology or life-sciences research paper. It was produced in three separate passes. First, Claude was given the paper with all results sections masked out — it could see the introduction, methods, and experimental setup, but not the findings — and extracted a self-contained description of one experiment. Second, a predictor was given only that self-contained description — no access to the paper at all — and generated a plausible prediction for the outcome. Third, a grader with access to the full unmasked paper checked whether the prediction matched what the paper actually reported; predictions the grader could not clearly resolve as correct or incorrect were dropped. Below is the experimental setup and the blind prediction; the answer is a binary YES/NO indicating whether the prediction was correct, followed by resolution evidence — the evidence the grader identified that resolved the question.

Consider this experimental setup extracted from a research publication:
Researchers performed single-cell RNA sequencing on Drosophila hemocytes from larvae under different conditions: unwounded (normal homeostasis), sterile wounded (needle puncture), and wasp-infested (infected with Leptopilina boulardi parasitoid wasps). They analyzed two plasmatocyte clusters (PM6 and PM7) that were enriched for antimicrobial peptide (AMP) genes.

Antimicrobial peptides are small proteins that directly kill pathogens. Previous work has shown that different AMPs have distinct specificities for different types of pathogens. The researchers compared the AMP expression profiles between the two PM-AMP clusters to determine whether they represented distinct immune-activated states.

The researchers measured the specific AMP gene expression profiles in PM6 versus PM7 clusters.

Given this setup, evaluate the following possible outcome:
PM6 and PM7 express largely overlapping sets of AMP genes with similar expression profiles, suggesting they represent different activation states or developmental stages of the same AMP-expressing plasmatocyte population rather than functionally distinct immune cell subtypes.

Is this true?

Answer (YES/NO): NO